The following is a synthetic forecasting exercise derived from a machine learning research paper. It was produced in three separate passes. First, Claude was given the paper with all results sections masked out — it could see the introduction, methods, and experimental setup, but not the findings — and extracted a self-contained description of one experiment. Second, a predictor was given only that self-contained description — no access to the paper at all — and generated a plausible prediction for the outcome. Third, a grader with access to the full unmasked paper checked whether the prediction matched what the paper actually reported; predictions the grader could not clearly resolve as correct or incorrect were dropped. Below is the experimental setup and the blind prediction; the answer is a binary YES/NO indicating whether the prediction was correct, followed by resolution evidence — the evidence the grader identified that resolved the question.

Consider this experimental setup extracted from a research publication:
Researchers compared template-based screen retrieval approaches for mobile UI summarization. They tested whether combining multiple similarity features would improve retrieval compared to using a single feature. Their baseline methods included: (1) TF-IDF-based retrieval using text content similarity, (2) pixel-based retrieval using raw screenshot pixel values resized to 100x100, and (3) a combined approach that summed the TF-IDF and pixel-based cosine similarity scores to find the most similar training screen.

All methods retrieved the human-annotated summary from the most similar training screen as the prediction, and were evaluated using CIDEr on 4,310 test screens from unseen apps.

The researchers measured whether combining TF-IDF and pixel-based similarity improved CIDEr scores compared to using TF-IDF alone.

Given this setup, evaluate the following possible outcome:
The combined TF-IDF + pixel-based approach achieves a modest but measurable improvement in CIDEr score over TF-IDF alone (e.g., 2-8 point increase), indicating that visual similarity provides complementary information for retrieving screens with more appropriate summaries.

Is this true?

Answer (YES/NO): NO